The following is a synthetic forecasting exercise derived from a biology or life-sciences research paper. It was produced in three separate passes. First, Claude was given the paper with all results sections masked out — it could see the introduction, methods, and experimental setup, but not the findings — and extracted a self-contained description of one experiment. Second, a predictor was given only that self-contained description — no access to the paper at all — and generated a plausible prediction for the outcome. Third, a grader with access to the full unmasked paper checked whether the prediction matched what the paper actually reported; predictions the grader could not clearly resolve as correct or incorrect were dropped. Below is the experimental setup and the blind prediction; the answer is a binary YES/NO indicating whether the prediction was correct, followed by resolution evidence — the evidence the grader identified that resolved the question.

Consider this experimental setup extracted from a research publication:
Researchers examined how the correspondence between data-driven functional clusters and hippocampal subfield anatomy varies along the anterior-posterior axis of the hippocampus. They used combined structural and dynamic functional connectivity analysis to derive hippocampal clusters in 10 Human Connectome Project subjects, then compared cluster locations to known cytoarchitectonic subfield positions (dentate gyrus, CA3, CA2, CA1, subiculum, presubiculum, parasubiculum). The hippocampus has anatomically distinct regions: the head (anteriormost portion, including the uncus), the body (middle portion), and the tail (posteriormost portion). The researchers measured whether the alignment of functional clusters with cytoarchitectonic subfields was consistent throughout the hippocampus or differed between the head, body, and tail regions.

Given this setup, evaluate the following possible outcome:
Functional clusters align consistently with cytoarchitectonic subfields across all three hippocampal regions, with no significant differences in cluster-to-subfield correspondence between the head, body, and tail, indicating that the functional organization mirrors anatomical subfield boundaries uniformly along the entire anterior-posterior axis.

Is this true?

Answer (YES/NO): NO